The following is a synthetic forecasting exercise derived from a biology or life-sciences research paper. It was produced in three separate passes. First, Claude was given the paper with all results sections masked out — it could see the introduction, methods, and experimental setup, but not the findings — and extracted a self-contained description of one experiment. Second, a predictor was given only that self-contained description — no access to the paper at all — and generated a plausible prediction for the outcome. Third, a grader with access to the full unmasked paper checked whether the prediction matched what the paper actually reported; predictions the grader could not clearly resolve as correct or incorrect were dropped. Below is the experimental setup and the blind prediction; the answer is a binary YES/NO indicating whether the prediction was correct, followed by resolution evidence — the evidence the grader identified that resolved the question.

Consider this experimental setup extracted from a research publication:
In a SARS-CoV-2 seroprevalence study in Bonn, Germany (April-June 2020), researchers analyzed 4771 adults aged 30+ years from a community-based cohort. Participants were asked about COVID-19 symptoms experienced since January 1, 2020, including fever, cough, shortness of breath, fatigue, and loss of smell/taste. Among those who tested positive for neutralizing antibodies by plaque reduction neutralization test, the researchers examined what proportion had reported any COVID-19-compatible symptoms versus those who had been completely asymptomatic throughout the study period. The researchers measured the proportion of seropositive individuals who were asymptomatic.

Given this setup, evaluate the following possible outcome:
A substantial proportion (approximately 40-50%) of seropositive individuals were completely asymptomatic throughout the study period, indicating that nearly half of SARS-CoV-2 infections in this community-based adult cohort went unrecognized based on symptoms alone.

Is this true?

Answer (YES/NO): NO